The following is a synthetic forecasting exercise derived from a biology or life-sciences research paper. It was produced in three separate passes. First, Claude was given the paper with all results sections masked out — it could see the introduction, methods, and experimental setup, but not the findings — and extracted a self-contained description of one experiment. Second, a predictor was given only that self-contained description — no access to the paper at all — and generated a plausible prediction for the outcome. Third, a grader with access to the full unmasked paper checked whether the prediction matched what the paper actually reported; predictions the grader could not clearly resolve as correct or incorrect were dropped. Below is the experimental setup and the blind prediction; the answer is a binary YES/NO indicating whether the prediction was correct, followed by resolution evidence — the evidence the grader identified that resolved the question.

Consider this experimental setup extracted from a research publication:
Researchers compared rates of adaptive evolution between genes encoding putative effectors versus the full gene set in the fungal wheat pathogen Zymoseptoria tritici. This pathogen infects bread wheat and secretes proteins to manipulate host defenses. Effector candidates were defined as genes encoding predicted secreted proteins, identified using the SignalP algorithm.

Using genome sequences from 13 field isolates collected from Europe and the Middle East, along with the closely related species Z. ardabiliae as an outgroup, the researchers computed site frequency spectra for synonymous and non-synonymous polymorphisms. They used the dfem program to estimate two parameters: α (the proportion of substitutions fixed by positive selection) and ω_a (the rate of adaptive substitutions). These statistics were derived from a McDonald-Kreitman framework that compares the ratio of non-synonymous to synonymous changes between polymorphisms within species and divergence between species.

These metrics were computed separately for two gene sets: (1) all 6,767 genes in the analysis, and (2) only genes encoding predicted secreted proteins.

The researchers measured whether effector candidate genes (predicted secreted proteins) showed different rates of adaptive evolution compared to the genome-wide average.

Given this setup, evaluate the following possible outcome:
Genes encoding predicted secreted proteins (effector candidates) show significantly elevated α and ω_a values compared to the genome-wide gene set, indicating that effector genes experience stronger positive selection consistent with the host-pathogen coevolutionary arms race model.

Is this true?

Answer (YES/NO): YES